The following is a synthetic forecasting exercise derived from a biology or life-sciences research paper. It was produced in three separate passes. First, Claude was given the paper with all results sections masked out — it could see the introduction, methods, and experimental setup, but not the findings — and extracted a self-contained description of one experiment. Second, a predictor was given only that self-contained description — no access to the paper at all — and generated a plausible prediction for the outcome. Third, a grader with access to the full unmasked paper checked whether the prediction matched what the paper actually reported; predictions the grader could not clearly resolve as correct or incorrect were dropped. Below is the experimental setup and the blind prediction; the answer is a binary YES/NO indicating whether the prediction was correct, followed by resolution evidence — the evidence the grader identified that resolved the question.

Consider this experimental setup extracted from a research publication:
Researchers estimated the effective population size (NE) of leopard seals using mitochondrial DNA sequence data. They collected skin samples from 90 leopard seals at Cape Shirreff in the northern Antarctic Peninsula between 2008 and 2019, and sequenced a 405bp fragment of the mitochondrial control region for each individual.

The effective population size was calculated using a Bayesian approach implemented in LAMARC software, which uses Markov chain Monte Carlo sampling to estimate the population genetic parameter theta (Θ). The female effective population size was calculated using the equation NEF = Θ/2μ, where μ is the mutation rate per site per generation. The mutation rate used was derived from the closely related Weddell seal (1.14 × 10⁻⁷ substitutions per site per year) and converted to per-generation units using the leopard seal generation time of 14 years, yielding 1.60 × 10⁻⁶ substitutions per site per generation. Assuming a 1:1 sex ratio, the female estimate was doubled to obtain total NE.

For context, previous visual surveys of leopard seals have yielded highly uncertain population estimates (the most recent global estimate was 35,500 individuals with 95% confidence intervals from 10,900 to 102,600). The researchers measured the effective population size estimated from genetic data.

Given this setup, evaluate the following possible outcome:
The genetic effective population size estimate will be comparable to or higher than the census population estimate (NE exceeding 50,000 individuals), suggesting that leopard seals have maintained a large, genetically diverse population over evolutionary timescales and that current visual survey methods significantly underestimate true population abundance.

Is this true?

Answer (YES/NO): NO